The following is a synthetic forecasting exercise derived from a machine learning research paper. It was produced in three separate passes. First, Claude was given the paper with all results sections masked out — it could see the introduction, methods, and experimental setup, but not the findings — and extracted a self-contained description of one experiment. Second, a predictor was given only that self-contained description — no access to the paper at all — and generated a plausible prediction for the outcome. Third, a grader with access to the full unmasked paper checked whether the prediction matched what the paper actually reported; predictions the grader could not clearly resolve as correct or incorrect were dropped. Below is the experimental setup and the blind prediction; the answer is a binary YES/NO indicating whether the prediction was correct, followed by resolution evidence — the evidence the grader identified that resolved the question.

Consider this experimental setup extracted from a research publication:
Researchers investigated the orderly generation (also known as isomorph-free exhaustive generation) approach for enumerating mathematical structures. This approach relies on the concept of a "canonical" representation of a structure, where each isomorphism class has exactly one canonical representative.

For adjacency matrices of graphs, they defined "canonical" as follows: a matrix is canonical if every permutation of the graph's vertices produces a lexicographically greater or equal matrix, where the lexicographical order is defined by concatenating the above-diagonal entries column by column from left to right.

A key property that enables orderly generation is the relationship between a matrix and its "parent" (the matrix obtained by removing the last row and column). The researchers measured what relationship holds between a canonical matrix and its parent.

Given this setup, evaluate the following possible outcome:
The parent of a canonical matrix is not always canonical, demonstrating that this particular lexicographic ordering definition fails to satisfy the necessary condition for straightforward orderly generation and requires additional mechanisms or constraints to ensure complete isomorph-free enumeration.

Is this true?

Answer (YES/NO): NO